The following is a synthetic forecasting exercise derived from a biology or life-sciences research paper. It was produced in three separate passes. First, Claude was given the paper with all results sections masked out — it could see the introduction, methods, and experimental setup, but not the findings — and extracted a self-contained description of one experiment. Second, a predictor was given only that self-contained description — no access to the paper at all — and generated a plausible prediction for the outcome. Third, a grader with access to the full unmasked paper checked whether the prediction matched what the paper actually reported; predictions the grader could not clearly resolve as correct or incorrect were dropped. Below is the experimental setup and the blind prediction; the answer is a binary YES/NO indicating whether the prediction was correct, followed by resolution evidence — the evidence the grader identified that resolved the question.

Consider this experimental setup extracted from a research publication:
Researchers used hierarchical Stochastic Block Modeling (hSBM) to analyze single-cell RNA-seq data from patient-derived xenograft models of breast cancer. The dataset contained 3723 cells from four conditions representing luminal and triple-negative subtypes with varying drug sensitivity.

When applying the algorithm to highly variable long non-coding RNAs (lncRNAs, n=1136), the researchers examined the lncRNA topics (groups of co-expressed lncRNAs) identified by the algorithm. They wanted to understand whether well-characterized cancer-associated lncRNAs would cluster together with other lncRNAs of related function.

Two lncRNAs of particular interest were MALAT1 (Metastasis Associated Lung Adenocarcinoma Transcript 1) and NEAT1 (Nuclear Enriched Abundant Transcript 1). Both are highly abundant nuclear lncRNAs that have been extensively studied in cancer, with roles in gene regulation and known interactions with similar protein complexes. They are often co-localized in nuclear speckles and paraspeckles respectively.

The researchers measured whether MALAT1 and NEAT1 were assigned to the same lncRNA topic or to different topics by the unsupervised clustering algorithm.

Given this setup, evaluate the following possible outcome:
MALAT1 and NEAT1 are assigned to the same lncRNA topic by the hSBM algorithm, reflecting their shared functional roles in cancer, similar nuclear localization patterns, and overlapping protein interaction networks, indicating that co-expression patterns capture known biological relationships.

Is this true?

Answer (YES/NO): YES